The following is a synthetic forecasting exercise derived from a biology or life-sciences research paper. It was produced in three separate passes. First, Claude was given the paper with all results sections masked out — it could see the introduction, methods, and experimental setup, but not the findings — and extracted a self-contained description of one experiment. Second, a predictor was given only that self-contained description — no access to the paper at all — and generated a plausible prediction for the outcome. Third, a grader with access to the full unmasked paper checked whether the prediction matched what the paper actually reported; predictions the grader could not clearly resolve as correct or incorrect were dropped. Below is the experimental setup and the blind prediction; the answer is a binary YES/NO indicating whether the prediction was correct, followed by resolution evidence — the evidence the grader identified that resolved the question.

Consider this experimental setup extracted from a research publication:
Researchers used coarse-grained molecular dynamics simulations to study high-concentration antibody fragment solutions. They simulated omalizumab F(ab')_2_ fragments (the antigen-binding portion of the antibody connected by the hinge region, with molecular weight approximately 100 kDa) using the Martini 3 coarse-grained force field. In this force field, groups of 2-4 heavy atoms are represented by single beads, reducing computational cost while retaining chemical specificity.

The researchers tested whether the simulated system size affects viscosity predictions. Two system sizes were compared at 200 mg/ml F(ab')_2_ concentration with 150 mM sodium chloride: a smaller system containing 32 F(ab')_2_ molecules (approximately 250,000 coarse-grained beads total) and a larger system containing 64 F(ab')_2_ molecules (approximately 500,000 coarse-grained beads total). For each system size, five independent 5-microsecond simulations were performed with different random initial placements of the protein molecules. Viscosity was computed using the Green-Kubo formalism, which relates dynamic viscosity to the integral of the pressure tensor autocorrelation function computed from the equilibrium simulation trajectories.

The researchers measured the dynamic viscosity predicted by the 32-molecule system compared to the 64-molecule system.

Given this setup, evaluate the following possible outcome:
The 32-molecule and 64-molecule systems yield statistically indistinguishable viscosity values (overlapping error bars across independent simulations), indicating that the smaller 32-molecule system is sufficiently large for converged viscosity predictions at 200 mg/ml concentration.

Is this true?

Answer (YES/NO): YES